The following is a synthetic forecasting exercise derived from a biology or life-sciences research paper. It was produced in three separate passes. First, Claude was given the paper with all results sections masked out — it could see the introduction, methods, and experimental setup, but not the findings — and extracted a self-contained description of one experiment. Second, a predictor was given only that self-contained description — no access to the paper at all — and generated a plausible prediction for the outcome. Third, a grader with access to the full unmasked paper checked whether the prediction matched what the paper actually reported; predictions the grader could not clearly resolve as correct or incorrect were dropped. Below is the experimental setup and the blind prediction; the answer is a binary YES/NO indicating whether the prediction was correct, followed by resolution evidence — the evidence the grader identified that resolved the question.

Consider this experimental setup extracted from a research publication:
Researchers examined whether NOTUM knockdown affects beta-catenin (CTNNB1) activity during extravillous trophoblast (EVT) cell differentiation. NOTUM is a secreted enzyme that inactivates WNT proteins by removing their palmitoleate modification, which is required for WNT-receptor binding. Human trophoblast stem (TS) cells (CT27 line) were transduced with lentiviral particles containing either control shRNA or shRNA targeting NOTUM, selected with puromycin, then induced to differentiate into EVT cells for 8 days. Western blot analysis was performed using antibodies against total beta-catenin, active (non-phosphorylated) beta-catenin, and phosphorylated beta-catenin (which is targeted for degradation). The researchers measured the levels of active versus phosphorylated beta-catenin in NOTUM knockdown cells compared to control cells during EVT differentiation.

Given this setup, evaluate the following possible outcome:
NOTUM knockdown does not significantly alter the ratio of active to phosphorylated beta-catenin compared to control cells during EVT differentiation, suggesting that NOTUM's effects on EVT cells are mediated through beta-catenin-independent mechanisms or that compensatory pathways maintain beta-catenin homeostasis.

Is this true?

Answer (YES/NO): NO